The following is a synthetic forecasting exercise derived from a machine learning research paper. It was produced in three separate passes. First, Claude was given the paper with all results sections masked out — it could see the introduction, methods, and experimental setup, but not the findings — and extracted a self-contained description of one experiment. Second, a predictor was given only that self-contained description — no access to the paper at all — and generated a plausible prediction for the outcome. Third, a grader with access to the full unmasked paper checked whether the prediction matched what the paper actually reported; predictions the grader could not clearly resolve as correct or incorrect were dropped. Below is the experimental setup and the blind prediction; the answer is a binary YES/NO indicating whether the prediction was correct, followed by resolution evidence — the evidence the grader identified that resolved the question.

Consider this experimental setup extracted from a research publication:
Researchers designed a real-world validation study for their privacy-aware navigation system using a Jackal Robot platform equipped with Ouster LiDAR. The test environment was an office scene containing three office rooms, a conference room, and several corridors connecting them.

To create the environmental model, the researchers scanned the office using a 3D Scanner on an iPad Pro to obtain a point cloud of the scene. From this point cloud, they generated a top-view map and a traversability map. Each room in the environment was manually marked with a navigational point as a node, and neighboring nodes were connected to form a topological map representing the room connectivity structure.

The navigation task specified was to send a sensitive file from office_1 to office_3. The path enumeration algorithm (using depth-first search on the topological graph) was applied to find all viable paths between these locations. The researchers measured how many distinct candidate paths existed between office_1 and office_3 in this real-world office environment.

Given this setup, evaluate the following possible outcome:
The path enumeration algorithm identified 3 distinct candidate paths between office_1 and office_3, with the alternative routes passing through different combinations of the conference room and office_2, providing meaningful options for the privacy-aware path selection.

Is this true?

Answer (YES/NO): NO